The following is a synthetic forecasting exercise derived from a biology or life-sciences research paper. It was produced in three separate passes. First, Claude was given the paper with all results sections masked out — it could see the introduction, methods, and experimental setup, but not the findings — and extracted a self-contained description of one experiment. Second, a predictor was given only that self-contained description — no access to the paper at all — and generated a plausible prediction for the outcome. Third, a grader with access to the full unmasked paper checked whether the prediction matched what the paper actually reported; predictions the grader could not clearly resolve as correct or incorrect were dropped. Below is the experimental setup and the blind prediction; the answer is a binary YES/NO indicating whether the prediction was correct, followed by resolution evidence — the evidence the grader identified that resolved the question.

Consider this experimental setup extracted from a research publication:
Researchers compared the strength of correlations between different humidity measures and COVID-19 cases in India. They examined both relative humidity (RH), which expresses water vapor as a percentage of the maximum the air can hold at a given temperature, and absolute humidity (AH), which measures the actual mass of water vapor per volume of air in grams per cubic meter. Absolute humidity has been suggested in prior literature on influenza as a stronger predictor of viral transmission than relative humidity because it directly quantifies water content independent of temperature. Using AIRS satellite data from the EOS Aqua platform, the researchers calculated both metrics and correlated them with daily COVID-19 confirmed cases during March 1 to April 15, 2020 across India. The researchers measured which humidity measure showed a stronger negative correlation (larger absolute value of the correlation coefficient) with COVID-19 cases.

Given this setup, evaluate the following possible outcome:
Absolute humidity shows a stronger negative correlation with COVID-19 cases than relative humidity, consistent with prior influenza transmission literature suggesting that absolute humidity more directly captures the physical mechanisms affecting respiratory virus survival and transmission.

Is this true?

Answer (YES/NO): NO